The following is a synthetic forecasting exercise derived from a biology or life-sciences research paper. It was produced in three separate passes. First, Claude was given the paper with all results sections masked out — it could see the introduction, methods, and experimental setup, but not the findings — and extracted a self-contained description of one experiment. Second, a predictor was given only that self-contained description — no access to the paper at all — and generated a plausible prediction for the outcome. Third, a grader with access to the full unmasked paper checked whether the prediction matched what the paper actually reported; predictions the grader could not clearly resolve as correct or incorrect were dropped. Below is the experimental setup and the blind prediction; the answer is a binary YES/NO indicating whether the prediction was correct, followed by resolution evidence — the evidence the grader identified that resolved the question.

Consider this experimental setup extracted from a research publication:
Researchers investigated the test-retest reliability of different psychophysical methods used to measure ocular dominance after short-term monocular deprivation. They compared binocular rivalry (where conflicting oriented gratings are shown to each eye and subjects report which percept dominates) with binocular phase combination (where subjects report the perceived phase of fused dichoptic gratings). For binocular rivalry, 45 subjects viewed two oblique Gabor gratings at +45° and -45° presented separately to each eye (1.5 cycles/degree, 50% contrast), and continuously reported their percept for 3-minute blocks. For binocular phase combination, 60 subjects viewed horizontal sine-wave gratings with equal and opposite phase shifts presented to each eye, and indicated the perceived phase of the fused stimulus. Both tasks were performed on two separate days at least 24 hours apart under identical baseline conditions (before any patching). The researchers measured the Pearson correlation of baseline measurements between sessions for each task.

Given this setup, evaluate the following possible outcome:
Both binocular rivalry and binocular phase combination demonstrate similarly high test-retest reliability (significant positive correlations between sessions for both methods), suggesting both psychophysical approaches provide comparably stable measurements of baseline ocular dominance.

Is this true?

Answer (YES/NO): NO